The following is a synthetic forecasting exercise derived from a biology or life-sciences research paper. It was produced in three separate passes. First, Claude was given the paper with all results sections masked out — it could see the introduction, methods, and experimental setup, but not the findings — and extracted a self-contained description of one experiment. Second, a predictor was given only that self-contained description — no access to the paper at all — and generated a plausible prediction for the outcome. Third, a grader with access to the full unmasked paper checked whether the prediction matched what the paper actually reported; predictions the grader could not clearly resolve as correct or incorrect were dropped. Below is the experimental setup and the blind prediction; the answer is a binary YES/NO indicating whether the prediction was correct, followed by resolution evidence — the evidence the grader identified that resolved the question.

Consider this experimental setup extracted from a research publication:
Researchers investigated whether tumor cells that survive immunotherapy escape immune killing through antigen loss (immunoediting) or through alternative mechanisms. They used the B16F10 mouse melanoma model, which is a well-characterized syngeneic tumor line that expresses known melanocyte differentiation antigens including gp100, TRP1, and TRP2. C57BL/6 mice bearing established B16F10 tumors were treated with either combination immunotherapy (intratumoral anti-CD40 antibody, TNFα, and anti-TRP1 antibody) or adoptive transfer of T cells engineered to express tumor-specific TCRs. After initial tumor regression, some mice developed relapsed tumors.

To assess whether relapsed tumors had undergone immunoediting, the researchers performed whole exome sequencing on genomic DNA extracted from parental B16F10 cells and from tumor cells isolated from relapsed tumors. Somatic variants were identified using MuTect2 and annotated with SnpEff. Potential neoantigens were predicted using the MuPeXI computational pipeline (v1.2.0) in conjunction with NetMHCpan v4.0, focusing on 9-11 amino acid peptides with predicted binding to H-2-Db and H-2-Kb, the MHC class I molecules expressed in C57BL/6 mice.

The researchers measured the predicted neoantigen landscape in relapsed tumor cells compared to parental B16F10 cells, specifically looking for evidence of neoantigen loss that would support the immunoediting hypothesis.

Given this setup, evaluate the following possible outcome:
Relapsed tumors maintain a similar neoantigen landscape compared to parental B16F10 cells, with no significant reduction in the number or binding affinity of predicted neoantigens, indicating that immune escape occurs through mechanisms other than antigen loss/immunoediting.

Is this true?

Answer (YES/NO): YES